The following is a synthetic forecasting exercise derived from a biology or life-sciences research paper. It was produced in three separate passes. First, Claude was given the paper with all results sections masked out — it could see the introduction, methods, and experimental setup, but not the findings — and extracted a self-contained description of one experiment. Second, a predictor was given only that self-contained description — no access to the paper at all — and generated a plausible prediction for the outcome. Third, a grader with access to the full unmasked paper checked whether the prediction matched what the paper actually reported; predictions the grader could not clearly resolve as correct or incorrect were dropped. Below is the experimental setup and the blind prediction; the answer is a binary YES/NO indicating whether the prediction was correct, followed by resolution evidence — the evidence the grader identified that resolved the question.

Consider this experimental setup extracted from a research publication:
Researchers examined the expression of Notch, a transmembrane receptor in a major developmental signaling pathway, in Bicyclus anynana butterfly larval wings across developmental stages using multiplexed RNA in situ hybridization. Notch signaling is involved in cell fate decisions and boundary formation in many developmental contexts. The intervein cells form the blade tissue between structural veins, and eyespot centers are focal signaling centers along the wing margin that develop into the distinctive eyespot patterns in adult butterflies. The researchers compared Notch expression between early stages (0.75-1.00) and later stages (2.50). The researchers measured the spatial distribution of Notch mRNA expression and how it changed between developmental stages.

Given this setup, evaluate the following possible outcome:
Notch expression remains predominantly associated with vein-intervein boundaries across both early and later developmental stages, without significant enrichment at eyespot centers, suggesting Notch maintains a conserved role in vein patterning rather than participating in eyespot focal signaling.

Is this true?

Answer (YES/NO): NO